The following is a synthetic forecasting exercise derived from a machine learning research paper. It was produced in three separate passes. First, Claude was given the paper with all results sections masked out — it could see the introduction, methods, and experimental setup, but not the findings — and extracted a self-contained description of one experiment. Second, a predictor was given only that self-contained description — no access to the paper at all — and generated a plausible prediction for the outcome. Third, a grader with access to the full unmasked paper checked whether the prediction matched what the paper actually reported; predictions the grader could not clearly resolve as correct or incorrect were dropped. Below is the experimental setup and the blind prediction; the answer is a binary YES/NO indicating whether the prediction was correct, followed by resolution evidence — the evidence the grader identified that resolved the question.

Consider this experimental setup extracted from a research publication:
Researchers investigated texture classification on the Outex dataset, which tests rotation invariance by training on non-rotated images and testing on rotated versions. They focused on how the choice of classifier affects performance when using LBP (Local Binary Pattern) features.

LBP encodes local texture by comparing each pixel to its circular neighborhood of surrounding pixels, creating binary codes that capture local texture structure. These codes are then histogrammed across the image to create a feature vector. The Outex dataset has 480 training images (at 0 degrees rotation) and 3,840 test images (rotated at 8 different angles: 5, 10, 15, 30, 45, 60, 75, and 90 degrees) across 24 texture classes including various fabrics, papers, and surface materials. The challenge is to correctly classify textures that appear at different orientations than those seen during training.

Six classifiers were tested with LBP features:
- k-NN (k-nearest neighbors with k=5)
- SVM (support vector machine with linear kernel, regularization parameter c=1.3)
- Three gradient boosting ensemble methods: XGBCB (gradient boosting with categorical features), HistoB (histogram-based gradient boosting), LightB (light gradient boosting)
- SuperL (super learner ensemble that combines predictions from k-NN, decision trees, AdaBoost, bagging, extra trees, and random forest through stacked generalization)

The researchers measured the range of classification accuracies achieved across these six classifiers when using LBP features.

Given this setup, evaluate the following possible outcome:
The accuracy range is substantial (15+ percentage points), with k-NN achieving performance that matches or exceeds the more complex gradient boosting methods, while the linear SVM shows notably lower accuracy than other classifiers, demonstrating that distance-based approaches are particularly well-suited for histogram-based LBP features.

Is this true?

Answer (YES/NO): NO